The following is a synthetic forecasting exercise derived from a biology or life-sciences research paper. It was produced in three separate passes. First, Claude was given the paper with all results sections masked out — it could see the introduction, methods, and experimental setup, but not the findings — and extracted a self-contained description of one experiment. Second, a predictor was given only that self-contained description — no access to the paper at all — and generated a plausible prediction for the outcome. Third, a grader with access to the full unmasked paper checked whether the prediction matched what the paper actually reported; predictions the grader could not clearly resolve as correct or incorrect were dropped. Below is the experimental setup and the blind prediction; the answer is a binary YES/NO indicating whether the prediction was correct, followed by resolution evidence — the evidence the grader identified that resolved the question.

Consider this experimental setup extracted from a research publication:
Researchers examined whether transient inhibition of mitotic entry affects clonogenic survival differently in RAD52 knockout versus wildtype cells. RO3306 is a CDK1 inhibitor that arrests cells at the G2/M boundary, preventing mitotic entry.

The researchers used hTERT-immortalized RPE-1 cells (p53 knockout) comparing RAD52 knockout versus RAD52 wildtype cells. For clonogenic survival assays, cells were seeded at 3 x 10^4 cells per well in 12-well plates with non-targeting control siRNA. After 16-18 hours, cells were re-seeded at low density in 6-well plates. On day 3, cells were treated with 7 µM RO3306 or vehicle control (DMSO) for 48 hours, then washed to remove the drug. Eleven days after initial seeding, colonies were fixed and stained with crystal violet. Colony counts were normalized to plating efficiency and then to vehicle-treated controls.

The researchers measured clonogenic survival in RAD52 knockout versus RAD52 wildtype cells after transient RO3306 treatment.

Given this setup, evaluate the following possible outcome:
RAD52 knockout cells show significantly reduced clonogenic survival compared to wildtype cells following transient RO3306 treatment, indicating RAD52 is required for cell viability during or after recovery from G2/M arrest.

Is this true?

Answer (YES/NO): YES